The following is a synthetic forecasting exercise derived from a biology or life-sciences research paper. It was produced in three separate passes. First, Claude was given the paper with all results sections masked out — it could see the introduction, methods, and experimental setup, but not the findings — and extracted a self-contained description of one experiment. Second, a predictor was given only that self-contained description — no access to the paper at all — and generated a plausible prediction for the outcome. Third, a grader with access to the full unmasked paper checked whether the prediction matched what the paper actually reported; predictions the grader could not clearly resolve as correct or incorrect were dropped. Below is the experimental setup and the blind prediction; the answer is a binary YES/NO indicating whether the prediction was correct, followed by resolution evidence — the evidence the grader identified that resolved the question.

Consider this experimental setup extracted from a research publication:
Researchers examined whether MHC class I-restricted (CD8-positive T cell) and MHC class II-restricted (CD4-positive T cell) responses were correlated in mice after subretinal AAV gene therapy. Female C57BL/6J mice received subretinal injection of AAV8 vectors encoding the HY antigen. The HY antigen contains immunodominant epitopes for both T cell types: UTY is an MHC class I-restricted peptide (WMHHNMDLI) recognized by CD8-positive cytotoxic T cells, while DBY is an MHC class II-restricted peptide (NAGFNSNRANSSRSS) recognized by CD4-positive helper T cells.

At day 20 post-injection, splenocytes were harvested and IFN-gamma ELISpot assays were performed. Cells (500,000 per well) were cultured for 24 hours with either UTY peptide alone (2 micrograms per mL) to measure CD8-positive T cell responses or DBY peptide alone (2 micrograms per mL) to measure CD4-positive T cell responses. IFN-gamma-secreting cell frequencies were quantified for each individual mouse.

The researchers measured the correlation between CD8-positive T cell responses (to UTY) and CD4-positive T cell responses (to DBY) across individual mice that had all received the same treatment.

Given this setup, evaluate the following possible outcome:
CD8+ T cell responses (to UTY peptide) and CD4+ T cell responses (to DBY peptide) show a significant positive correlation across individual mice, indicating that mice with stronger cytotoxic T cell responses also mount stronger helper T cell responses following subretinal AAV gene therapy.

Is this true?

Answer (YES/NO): NO